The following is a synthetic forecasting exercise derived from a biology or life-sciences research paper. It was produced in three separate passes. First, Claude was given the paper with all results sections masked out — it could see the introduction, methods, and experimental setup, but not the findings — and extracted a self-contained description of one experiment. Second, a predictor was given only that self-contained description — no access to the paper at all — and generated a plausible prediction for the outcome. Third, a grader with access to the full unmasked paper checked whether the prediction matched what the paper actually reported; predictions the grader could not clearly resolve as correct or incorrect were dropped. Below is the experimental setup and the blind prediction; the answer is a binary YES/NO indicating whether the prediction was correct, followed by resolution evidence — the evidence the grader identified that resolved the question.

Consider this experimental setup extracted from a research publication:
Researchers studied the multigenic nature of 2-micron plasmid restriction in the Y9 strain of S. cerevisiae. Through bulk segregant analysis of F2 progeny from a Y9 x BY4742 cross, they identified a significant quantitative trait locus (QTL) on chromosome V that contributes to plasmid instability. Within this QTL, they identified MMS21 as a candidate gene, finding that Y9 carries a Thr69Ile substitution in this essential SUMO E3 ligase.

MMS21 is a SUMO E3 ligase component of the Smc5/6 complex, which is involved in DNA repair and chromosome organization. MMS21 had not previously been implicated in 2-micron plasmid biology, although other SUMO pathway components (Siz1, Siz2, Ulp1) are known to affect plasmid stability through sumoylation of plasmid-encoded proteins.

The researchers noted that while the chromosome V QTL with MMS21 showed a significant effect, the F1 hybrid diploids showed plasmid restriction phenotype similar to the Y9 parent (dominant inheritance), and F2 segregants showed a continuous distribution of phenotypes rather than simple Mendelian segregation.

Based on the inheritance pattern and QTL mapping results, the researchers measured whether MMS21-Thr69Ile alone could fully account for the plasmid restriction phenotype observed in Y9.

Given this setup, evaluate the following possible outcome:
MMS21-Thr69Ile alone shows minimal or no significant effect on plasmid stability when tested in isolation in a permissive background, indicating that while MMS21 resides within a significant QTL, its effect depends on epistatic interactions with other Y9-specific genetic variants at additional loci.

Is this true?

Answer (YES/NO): YES